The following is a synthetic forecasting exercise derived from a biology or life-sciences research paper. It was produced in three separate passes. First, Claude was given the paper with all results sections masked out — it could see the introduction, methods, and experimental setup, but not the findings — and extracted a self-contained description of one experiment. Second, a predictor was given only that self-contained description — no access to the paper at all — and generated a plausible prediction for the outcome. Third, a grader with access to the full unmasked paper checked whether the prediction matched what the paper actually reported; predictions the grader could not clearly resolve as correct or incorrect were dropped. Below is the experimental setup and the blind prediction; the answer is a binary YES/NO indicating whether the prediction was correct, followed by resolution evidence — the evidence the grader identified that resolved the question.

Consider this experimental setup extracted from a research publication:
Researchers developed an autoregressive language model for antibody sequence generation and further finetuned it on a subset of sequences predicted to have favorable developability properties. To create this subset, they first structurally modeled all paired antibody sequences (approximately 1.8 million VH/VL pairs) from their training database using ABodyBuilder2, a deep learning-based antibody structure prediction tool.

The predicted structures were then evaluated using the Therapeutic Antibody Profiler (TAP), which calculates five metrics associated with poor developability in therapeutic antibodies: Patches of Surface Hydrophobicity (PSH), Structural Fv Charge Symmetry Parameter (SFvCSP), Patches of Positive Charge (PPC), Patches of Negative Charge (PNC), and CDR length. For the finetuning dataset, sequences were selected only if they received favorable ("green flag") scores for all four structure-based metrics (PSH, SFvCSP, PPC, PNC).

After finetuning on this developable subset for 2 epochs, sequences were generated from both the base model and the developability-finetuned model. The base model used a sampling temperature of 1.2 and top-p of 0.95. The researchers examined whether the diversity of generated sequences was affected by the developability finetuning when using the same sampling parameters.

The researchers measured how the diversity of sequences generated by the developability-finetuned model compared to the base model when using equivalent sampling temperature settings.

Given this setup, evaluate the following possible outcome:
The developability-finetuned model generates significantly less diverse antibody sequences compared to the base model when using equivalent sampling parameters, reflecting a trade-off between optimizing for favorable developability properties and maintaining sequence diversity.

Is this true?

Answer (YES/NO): YES